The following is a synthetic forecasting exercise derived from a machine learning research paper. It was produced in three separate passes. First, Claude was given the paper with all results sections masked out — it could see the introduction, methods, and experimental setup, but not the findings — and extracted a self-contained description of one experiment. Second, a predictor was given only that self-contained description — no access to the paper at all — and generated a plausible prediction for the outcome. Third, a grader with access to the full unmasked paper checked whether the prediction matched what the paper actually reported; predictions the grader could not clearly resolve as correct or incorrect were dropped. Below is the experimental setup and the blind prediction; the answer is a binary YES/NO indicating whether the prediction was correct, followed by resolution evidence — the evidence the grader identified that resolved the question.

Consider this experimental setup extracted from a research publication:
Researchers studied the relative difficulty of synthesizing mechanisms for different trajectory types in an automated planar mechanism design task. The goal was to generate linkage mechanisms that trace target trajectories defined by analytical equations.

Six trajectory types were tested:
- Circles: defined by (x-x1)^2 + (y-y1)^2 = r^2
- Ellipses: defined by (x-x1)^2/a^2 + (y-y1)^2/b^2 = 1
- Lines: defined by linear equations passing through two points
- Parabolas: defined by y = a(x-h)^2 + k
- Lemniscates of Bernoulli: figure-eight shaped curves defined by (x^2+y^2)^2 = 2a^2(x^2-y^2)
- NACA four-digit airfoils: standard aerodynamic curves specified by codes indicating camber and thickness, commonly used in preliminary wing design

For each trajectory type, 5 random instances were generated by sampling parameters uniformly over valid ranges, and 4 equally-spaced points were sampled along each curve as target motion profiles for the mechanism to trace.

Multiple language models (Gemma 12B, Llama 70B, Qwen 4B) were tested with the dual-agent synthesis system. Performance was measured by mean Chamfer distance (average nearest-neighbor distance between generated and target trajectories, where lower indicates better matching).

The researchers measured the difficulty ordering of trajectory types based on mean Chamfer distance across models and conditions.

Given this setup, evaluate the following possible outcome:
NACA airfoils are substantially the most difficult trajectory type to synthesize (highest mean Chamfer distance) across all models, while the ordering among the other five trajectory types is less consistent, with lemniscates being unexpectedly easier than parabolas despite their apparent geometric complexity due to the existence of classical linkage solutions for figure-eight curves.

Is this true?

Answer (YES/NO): NO